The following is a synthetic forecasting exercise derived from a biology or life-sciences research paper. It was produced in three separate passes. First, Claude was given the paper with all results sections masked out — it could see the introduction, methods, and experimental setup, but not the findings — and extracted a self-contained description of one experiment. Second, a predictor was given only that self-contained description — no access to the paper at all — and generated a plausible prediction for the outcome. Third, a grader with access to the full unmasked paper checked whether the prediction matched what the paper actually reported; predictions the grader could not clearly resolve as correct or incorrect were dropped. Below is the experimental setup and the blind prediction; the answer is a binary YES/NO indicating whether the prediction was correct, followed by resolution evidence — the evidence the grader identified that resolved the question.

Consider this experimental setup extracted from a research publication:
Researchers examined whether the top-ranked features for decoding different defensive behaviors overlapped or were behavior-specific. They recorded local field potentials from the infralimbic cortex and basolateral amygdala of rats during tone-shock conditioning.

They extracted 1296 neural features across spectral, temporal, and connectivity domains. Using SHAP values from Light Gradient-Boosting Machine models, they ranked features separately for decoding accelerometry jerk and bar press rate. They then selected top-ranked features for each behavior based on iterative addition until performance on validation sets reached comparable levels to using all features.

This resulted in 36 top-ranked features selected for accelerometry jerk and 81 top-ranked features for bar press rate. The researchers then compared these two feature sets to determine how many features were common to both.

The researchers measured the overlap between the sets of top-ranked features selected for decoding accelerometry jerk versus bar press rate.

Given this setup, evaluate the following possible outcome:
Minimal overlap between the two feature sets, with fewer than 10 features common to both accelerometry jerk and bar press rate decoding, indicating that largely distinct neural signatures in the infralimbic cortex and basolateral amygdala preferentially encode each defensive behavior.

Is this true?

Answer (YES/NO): NO